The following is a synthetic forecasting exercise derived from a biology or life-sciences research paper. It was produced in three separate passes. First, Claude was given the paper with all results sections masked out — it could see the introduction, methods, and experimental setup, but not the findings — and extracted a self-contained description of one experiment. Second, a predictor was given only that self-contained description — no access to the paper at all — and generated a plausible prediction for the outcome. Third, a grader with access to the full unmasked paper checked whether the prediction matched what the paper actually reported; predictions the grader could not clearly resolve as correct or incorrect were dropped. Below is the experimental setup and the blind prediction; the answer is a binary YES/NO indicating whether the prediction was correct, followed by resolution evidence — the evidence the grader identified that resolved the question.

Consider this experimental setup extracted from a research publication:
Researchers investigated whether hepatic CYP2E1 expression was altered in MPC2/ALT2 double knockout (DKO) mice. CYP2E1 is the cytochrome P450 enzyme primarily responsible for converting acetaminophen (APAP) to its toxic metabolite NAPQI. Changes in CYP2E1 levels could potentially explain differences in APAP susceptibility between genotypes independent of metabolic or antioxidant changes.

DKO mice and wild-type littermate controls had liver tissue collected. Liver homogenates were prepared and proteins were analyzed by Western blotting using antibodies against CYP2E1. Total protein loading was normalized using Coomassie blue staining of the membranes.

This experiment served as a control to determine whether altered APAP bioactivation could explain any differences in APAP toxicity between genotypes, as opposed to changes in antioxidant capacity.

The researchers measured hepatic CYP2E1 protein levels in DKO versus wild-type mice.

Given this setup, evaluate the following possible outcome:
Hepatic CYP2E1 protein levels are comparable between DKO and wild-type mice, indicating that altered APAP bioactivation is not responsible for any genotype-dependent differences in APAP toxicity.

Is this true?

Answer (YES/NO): YES